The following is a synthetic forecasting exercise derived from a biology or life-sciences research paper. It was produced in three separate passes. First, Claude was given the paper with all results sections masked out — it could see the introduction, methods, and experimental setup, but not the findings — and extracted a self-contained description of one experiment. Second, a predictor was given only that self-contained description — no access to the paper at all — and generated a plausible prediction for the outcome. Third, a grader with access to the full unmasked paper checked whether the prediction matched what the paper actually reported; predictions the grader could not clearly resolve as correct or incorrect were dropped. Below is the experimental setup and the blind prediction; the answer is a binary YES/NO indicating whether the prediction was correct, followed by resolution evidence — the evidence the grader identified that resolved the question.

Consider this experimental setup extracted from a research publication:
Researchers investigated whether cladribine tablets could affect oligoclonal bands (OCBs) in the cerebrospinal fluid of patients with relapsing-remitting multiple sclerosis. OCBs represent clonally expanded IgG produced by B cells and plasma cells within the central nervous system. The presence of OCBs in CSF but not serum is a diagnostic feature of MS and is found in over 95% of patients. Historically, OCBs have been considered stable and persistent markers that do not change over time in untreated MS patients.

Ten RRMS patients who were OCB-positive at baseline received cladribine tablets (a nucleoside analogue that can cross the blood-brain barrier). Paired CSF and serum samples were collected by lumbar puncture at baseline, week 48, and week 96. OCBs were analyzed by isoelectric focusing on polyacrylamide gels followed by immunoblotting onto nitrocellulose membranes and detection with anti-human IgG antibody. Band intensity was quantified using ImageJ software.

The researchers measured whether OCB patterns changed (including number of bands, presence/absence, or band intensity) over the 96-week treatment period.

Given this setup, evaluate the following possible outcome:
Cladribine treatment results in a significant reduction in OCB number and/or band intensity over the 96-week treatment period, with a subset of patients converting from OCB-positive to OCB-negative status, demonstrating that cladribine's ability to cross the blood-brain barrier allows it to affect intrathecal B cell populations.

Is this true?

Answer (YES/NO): NO